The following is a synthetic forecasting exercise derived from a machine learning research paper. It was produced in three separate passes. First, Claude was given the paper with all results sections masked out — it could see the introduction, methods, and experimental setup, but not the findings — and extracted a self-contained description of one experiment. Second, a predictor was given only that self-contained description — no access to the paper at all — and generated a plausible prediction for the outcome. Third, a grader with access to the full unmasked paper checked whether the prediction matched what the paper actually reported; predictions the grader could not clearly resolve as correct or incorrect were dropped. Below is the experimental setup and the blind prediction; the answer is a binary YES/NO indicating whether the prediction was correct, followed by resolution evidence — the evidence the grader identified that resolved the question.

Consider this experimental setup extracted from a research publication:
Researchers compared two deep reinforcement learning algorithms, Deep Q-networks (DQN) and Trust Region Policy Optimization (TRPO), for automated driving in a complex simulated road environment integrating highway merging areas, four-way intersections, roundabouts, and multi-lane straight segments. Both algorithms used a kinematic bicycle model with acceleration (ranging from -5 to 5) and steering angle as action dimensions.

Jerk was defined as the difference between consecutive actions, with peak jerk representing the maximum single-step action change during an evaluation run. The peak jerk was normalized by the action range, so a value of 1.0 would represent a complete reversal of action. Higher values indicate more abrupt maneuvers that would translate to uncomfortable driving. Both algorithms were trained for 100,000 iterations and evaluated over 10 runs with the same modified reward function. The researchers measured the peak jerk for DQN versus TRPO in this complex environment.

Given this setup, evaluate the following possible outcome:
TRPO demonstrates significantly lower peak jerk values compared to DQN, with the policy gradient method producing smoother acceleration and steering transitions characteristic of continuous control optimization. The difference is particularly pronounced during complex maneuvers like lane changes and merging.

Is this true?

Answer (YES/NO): YES